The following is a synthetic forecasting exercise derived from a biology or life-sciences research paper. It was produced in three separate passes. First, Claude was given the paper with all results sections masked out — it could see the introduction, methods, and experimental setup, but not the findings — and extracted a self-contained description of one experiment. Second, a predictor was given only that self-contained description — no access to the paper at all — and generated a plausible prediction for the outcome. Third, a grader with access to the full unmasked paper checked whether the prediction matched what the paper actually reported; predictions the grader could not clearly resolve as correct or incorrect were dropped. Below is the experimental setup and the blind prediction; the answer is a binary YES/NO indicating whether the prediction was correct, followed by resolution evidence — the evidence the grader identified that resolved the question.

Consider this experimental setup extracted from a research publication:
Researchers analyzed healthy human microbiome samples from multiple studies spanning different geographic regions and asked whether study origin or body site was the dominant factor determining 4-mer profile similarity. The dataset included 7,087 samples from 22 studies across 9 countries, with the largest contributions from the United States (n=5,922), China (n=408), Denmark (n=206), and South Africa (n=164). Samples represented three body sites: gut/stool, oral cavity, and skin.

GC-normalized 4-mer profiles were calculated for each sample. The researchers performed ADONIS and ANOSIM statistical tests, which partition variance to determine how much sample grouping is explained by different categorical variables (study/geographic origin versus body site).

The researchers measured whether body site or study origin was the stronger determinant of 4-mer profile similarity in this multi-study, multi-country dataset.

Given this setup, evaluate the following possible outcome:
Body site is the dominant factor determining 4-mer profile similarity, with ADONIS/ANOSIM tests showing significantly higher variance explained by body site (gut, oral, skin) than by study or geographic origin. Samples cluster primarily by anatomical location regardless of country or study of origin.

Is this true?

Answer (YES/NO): YES